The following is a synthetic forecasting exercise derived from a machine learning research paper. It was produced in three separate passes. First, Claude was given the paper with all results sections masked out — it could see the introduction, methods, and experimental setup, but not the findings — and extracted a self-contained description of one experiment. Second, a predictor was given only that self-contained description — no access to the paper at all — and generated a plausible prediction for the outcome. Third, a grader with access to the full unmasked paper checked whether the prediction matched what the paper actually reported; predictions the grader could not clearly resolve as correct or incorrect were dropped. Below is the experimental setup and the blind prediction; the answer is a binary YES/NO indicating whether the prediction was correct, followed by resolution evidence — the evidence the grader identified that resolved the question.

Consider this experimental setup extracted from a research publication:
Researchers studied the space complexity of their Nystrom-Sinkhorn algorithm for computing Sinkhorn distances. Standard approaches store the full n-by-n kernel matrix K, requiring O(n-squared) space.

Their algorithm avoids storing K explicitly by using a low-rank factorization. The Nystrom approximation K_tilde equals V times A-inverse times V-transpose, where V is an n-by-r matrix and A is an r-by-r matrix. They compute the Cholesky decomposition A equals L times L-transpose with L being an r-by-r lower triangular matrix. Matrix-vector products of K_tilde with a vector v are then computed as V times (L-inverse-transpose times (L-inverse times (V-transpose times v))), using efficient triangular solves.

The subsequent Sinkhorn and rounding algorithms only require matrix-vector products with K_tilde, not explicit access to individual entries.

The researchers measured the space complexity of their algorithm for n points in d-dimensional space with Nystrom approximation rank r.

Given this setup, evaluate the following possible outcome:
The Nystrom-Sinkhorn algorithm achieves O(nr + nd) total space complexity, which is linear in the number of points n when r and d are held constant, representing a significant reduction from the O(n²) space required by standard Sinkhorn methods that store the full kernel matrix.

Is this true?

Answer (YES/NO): YES